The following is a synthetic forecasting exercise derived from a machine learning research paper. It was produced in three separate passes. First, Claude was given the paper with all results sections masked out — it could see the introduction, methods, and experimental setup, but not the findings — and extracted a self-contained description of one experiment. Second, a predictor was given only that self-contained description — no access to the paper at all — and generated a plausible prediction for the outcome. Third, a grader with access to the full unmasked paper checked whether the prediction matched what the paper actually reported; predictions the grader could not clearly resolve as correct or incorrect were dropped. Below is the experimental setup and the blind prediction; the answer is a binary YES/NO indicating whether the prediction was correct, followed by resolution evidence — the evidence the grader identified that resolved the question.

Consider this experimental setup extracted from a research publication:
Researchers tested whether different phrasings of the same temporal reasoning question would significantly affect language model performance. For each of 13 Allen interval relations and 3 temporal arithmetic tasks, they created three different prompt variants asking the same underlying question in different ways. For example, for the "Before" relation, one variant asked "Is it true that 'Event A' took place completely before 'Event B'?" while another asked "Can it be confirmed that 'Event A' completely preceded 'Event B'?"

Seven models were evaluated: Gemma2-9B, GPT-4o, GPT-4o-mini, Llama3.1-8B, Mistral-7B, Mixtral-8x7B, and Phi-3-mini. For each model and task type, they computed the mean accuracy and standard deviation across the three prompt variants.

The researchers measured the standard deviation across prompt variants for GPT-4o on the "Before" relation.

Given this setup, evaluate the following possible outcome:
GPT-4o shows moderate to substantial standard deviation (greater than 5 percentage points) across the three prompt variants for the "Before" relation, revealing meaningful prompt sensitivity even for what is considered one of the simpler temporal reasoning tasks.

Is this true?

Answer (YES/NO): YES